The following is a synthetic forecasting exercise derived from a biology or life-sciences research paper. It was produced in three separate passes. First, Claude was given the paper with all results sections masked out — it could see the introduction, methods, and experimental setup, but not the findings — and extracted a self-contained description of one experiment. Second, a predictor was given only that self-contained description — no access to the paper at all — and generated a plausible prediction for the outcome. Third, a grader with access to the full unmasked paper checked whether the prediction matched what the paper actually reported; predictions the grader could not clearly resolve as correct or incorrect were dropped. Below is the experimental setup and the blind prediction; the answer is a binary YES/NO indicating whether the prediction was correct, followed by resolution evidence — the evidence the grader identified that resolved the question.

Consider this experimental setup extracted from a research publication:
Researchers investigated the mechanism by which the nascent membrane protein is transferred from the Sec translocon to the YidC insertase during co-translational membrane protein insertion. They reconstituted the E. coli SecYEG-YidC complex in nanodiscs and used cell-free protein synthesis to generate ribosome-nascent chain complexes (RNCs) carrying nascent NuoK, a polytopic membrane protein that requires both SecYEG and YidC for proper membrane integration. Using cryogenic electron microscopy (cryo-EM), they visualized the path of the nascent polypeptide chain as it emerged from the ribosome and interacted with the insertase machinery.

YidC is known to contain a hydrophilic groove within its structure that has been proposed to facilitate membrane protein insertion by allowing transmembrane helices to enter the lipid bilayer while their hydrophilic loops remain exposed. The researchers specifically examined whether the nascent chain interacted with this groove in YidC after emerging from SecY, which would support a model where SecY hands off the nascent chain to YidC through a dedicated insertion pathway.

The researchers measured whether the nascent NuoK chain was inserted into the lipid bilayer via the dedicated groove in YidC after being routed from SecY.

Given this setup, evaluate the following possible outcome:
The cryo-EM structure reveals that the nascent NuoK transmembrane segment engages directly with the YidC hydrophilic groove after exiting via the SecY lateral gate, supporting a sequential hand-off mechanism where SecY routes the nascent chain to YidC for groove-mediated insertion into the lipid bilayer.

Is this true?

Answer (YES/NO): NO